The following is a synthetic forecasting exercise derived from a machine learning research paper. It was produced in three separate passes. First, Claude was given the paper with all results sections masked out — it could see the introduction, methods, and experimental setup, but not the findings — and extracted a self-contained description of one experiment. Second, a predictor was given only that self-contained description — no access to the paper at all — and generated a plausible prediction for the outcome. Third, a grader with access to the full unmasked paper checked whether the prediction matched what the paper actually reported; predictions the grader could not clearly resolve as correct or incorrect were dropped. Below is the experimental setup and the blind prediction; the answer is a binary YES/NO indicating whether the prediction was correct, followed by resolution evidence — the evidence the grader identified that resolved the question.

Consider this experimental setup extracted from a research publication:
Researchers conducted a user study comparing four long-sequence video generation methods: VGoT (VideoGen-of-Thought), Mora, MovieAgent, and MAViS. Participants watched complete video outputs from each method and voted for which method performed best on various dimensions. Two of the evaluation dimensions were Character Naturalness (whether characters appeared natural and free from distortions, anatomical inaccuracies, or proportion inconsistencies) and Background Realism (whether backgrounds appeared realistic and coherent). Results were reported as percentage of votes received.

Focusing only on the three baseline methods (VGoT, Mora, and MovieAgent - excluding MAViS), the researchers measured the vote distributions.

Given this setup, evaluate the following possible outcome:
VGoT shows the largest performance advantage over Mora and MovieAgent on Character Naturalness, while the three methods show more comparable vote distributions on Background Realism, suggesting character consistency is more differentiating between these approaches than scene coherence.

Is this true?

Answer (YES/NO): NO